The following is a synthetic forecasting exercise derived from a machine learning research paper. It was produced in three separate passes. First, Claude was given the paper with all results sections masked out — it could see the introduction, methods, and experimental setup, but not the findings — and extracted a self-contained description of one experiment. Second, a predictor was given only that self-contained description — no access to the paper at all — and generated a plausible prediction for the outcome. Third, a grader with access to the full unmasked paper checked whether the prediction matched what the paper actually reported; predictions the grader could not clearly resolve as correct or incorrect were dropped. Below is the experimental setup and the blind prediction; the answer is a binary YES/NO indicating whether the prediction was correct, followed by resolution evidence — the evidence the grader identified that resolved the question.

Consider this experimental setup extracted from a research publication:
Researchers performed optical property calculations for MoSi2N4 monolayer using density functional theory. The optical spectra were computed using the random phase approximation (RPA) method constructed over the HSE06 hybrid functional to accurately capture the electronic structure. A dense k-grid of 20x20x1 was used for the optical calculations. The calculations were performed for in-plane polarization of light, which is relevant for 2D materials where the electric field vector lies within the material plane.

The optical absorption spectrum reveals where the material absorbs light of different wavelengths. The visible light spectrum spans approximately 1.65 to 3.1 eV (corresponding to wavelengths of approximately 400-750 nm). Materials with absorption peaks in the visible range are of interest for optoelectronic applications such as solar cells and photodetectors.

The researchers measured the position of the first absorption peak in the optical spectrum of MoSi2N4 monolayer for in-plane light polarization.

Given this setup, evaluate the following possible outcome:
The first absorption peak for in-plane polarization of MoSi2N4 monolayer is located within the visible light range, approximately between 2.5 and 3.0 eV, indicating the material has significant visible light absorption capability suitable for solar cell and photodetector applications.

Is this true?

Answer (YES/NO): NO